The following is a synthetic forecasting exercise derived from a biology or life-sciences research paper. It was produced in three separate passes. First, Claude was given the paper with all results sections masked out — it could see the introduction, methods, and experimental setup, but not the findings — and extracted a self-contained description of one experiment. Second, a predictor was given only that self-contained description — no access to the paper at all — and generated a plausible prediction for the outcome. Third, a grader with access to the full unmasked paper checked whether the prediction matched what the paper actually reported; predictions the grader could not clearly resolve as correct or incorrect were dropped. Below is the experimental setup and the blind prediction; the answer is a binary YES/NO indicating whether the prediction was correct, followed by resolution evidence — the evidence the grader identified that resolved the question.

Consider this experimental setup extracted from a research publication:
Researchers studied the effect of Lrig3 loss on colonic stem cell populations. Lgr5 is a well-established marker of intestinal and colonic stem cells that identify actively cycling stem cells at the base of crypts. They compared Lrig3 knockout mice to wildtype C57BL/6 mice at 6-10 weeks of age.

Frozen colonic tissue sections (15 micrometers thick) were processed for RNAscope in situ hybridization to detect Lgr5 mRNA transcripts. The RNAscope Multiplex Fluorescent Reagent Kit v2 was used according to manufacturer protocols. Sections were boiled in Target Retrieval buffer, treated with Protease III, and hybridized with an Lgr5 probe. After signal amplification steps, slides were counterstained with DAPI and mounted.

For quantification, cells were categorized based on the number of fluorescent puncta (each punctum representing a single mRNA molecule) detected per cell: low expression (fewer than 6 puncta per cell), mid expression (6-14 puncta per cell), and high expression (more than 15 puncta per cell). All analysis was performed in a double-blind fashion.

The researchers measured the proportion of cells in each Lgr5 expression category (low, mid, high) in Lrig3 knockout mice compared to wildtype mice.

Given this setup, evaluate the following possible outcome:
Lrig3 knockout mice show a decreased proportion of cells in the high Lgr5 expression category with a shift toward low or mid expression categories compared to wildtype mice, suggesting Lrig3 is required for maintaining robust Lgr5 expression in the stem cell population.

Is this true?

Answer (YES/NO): NO